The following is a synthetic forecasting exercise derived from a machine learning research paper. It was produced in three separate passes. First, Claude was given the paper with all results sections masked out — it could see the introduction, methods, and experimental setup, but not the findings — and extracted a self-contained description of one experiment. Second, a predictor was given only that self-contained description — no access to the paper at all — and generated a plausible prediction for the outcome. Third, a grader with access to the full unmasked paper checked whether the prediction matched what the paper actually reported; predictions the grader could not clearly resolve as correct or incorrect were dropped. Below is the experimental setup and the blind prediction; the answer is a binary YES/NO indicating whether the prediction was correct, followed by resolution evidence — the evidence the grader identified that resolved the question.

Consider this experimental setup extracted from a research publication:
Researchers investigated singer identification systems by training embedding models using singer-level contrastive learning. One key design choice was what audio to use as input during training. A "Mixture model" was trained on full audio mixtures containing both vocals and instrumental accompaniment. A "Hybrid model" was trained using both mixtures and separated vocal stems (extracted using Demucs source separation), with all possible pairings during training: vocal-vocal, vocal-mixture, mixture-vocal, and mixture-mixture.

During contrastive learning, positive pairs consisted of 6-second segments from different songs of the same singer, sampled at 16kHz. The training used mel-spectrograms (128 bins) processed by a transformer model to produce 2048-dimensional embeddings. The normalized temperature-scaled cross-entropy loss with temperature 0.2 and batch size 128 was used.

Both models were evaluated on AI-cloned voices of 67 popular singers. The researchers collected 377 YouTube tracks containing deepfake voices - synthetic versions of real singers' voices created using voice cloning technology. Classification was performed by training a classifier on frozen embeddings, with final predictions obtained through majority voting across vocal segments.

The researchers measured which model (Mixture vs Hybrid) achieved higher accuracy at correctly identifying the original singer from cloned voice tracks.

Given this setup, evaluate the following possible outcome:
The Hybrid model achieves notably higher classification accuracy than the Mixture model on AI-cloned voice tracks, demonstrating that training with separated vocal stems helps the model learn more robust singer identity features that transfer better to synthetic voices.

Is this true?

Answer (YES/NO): YES